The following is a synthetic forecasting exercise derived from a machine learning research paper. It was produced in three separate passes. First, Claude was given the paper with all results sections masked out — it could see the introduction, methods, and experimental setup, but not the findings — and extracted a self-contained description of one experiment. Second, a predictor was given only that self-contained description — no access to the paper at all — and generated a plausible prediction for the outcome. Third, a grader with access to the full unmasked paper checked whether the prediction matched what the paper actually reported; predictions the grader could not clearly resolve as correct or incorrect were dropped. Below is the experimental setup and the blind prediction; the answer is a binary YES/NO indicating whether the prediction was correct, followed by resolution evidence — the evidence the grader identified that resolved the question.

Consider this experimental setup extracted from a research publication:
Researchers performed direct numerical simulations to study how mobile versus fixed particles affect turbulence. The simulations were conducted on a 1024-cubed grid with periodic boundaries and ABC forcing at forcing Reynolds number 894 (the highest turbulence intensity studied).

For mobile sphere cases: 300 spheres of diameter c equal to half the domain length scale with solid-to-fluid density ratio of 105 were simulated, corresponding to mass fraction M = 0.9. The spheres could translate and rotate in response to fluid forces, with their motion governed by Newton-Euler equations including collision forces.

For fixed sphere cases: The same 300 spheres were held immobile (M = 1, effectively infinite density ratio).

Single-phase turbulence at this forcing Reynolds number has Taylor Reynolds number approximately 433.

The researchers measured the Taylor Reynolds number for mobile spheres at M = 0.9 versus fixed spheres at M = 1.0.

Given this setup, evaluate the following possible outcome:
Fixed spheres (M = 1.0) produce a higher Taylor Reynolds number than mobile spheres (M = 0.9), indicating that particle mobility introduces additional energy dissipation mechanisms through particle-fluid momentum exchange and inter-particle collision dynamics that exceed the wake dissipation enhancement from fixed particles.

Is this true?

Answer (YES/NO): NO